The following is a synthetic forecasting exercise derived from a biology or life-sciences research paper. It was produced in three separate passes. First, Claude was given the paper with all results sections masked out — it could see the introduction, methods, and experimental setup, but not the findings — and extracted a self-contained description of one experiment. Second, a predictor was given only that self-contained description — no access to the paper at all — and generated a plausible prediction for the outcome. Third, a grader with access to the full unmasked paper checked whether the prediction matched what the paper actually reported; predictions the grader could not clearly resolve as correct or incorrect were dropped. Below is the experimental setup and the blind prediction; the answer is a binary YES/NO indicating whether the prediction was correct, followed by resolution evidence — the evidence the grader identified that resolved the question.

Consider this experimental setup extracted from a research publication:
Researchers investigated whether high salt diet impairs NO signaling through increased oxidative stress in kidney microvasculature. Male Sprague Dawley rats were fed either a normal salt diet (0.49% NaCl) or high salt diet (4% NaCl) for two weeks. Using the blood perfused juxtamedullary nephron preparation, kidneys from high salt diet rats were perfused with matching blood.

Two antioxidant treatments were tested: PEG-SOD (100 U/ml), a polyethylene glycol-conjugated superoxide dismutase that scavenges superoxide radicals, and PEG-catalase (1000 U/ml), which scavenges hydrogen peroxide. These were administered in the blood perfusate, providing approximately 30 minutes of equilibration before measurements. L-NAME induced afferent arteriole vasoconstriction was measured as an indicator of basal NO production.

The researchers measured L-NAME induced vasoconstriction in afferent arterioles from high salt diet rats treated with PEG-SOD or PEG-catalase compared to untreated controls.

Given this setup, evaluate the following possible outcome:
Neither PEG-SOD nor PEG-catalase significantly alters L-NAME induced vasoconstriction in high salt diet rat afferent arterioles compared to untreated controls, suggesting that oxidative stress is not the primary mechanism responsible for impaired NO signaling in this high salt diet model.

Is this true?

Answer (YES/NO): NO